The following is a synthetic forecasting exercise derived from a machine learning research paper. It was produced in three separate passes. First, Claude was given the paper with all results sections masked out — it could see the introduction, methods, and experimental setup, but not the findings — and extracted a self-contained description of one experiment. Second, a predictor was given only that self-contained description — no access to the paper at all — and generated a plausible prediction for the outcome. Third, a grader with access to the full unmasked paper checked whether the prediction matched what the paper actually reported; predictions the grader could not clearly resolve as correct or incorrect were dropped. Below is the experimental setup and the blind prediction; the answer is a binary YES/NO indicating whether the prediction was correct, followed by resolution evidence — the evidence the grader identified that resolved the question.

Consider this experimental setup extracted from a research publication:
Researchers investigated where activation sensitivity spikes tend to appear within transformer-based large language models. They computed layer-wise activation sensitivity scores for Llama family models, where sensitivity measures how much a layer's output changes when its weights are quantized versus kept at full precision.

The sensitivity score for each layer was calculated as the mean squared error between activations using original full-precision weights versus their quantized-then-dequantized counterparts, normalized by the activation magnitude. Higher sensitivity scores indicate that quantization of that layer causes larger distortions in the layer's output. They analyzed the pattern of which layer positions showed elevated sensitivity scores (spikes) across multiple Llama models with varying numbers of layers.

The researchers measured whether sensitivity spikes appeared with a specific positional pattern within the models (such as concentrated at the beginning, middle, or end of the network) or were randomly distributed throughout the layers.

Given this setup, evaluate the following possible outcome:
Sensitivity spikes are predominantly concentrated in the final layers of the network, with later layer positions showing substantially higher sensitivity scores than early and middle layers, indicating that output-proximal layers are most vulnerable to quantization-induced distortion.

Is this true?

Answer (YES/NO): NO